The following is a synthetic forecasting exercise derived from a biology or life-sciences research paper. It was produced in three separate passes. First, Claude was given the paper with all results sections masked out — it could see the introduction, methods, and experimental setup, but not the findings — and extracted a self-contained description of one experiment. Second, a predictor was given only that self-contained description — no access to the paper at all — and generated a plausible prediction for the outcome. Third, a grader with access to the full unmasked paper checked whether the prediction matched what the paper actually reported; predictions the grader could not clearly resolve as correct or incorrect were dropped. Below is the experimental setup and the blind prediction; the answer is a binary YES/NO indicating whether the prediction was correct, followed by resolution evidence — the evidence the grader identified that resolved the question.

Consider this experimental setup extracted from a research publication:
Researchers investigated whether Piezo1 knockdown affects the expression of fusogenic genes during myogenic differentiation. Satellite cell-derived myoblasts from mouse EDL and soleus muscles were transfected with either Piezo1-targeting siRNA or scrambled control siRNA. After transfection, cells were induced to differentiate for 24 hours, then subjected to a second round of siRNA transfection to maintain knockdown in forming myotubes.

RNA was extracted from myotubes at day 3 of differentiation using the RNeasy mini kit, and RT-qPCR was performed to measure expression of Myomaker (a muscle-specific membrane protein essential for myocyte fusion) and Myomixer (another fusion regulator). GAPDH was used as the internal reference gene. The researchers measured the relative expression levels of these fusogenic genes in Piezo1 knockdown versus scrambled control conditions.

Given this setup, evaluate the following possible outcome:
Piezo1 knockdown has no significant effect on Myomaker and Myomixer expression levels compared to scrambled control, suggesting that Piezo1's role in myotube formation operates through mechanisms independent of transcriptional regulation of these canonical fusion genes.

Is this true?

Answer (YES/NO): NO